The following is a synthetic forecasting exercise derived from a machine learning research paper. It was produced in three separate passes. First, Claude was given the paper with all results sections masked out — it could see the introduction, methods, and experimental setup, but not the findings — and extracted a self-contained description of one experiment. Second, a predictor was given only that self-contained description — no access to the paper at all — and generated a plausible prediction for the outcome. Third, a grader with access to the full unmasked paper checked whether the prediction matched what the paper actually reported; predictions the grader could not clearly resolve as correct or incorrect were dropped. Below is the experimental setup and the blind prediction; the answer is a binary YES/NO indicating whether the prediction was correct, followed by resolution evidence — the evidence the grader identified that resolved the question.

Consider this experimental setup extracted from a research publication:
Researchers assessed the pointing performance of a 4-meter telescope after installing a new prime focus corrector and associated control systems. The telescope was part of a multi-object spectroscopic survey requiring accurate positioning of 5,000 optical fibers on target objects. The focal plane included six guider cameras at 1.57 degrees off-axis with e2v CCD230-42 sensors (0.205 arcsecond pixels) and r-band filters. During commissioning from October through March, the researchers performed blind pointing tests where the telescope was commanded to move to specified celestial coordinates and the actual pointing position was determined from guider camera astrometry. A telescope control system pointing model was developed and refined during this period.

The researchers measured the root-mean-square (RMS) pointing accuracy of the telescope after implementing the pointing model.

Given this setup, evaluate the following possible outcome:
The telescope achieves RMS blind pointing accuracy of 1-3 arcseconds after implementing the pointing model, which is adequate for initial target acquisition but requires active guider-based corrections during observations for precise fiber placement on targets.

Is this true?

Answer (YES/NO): YES